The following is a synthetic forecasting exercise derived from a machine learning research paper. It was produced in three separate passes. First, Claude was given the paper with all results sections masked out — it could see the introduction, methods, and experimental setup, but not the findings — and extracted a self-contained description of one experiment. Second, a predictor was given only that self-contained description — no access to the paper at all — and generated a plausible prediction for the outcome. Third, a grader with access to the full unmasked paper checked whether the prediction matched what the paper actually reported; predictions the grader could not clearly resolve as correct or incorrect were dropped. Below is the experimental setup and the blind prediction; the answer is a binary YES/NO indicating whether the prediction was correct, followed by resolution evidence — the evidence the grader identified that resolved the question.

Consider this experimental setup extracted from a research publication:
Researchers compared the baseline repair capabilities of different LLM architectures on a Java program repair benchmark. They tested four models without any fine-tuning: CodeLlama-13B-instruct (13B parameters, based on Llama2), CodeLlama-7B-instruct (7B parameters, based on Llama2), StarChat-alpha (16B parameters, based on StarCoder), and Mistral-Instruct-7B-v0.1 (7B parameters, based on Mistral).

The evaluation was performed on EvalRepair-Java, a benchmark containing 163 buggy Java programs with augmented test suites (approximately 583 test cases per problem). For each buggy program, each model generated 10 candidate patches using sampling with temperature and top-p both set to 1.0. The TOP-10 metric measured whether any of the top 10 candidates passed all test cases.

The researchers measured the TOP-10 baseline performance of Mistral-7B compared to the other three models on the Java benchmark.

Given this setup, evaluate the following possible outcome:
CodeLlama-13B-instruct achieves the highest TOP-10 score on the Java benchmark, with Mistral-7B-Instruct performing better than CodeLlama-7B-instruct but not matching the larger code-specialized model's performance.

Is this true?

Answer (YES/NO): NO